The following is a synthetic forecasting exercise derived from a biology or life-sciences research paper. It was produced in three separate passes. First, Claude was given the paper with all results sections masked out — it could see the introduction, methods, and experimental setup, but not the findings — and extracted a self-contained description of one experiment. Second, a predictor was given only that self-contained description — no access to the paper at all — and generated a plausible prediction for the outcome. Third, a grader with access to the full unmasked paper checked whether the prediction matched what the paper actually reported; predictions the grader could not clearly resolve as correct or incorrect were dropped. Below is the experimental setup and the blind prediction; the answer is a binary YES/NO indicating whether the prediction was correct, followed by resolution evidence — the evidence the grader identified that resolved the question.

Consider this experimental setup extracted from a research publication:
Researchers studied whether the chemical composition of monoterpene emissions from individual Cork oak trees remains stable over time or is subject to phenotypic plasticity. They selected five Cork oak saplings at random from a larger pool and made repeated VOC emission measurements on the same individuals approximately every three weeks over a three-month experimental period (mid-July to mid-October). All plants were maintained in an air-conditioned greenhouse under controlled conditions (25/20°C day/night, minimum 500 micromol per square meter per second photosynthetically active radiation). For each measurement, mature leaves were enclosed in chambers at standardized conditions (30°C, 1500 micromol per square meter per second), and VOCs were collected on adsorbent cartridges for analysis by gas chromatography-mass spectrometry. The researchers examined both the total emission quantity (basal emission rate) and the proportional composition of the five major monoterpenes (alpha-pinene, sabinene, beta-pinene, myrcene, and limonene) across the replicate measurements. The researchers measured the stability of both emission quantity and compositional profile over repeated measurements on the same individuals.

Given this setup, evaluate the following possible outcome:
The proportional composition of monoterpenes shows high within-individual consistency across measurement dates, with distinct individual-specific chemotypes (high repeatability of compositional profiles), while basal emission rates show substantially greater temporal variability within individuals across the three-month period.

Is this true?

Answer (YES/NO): YES